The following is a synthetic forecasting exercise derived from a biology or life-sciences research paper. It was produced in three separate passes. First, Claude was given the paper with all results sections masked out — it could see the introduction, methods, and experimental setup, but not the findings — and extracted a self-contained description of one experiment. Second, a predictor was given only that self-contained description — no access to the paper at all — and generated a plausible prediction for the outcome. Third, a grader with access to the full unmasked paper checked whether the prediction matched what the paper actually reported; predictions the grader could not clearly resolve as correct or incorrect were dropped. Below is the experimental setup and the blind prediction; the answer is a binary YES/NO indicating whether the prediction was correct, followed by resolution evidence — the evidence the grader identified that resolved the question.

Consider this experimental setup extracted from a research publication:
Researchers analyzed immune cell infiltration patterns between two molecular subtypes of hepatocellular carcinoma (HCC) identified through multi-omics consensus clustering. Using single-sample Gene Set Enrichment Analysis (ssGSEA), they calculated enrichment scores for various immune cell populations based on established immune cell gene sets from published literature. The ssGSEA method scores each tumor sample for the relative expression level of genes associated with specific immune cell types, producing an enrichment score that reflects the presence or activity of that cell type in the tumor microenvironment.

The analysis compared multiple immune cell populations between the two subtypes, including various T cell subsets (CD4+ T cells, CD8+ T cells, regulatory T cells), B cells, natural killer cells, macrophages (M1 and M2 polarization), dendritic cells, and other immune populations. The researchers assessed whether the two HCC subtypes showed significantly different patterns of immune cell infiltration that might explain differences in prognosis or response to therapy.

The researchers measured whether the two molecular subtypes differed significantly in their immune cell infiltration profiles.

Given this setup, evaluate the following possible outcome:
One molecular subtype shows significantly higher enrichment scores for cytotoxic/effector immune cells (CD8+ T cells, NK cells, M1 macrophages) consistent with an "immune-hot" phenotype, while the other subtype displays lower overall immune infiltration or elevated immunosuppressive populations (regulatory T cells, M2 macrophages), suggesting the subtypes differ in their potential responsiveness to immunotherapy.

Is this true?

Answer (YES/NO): NO